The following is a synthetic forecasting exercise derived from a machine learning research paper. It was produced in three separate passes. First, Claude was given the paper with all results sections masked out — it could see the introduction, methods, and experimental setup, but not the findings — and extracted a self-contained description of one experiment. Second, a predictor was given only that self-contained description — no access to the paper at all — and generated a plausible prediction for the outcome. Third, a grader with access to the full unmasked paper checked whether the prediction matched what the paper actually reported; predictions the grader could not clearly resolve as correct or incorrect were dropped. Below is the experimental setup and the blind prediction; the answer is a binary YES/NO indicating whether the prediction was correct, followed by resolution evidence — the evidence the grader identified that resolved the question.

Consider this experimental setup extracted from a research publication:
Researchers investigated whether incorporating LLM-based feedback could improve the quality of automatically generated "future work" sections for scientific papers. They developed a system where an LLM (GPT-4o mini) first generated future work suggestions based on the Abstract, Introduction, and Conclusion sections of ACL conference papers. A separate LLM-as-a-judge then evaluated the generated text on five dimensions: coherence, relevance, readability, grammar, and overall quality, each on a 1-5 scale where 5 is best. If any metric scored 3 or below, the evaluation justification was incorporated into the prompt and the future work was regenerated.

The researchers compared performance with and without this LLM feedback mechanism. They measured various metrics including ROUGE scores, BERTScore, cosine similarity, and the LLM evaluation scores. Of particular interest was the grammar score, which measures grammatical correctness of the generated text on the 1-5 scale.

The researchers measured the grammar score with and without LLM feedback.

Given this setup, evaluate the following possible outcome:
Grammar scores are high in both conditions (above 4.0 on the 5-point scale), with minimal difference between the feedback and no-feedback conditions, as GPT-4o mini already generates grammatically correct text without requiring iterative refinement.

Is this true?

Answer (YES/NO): YES